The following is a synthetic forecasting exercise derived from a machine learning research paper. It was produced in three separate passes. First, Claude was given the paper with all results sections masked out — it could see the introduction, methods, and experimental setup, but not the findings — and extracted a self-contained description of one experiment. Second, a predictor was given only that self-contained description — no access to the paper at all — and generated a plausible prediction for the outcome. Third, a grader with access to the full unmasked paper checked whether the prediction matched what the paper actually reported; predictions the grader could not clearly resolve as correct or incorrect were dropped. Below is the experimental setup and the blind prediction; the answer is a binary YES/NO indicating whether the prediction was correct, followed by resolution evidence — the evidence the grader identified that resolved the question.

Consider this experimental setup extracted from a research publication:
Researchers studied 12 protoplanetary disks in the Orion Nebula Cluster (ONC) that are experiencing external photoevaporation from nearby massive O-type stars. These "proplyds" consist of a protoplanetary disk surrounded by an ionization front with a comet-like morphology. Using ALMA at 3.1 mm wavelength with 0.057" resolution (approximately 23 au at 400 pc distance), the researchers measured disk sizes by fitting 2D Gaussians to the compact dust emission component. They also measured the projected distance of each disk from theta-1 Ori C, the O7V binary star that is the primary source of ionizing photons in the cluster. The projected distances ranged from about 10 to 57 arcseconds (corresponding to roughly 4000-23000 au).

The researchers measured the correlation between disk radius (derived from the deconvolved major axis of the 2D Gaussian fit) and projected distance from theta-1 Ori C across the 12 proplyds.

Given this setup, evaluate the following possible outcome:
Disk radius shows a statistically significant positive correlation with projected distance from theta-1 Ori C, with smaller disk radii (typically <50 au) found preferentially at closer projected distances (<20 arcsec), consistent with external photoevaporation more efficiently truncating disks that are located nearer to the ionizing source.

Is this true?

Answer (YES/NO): YES